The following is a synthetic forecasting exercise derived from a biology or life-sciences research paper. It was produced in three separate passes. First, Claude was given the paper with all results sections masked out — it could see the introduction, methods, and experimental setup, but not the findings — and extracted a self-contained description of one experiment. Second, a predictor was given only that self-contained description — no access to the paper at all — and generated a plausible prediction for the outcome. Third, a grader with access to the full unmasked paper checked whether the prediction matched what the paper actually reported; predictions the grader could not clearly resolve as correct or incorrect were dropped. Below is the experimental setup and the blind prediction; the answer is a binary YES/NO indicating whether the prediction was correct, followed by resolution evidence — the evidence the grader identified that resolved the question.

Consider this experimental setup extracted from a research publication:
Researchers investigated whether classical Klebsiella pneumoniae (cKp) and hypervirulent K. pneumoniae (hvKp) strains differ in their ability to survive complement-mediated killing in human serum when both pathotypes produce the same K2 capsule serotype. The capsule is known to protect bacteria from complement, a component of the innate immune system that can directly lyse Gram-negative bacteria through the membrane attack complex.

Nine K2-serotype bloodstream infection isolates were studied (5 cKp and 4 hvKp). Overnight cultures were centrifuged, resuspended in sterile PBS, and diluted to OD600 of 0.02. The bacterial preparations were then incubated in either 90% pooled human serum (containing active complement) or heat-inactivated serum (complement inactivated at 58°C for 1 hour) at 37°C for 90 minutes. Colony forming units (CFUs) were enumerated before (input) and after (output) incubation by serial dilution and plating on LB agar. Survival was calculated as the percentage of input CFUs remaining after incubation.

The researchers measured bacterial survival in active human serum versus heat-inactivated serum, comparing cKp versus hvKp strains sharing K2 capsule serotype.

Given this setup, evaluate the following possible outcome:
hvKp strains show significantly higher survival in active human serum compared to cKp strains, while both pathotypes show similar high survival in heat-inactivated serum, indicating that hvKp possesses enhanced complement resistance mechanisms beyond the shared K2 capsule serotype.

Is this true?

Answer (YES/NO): NO